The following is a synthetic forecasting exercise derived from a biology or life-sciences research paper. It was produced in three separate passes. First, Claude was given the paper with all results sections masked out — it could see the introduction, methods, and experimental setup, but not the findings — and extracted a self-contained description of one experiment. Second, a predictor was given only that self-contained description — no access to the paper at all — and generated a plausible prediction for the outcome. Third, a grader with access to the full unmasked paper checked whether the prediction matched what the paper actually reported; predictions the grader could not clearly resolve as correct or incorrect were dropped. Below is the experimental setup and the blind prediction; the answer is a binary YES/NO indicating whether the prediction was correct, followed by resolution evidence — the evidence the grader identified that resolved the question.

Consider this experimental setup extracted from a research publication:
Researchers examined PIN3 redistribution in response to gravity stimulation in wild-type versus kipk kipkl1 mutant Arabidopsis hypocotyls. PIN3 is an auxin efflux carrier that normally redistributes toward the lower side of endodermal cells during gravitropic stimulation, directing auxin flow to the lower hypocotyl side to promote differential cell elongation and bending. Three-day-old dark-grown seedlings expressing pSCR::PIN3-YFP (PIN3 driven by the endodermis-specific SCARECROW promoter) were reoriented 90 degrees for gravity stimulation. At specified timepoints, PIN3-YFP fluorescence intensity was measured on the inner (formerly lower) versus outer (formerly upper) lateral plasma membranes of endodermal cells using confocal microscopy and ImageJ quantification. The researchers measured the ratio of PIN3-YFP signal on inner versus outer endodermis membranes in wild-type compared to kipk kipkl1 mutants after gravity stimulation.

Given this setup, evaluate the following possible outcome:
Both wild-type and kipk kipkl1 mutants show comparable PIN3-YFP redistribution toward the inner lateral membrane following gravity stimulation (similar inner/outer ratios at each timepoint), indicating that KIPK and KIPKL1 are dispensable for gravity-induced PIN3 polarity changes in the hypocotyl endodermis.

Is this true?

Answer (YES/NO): NO